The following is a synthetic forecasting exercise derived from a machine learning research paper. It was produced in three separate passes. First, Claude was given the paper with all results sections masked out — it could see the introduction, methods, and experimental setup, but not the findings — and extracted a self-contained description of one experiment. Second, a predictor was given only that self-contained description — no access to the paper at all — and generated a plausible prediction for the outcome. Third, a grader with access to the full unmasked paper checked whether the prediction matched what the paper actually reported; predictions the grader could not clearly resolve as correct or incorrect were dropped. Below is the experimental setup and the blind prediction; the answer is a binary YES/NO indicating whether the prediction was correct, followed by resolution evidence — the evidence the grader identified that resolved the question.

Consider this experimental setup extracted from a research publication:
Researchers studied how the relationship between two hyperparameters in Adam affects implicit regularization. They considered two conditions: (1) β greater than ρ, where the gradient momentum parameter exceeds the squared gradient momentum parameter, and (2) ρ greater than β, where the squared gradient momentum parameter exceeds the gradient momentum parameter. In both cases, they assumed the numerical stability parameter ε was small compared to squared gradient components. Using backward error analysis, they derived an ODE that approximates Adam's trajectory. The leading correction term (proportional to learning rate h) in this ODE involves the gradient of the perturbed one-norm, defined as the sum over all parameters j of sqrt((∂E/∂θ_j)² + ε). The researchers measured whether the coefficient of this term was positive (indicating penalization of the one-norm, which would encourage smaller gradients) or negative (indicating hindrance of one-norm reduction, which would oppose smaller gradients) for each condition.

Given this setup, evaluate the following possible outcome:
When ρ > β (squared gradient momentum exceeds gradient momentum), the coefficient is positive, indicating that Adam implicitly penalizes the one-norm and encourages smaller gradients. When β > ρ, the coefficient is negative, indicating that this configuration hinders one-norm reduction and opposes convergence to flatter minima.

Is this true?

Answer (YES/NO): NO